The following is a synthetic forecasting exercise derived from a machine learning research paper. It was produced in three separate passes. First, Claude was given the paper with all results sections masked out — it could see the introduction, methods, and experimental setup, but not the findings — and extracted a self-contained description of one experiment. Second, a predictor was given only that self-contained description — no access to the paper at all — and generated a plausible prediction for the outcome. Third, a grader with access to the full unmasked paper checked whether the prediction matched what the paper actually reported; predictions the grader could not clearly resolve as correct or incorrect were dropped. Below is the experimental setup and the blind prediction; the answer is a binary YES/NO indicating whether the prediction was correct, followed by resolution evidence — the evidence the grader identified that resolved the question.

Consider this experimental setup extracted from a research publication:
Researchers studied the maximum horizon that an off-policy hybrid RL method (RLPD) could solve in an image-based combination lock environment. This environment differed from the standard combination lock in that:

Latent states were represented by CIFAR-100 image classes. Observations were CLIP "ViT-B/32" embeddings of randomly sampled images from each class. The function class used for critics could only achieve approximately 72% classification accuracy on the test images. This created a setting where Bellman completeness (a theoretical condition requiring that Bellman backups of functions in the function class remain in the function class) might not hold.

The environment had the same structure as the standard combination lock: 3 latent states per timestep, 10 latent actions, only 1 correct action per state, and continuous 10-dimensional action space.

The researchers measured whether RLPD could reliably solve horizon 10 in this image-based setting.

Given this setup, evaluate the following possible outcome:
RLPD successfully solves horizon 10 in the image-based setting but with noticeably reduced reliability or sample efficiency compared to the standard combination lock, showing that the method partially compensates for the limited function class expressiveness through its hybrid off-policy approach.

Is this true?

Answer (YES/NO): NO